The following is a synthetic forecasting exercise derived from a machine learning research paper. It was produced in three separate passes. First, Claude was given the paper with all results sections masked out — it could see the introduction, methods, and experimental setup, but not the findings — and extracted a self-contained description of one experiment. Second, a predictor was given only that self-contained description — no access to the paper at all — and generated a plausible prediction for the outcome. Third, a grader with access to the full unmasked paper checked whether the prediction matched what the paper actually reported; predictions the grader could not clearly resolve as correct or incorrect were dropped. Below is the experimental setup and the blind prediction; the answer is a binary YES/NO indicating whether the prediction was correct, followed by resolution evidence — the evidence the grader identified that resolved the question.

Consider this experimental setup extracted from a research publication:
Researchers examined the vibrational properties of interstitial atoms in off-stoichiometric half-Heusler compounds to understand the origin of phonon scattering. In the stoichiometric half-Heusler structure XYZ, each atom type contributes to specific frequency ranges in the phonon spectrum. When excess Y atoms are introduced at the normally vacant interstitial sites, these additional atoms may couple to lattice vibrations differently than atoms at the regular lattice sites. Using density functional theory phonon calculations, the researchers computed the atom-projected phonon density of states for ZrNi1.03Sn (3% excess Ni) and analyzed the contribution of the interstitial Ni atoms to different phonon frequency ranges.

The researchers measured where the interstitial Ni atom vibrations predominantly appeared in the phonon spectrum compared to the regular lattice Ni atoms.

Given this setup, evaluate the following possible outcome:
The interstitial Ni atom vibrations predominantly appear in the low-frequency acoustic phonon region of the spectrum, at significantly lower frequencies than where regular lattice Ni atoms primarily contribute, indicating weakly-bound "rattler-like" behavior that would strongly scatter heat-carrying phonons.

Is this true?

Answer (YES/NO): YES